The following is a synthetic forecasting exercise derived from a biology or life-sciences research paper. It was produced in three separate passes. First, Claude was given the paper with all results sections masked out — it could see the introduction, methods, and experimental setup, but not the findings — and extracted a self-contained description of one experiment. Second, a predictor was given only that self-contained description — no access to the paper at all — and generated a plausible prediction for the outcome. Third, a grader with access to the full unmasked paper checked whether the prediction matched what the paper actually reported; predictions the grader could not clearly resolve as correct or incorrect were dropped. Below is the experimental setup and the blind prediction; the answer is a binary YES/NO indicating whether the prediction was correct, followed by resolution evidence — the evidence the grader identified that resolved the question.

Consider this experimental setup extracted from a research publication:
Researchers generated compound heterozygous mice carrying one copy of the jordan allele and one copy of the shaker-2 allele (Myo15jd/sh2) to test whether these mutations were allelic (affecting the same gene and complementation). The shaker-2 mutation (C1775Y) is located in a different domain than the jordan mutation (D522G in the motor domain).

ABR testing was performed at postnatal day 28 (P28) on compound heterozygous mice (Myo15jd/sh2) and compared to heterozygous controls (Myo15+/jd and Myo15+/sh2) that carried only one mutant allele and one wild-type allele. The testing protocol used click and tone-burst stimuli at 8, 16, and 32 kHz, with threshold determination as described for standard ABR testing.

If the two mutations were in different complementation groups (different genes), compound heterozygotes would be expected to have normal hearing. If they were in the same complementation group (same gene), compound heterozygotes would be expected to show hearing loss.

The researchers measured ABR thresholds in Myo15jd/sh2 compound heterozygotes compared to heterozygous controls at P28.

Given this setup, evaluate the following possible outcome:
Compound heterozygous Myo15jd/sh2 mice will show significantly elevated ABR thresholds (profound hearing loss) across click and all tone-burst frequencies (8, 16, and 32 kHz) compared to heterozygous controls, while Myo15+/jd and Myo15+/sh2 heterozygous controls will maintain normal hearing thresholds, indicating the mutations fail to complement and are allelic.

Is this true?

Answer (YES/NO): YES